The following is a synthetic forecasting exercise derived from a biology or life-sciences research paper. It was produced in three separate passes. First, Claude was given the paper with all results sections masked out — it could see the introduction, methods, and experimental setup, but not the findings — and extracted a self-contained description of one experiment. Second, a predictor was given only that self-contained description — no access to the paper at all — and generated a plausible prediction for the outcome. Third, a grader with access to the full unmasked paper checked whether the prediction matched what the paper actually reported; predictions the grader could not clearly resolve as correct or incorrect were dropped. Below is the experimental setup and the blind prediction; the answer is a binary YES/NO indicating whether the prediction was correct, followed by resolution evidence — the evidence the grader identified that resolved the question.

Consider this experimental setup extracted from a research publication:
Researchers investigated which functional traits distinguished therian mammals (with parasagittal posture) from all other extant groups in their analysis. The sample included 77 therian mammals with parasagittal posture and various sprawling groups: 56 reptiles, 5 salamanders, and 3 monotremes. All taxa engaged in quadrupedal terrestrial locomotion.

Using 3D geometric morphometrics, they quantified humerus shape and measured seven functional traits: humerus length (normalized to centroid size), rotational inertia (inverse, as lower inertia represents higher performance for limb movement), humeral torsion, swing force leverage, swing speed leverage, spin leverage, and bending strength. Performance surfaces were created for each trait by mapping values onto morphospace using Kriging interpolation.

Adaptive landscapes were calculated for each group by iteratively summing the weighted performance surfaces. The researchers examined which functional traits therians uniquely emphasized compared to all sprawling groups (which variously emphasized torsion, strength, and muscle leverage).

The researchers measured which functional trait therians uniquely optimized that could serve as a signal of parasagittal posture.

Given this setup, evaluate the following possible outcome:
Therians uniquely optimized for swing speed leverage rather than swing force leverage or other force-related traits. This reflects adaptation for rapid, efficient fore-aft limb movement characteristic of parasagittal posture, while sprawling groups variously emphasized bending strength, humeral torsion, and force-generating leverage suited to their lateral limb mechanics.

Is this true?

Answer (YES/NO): NO